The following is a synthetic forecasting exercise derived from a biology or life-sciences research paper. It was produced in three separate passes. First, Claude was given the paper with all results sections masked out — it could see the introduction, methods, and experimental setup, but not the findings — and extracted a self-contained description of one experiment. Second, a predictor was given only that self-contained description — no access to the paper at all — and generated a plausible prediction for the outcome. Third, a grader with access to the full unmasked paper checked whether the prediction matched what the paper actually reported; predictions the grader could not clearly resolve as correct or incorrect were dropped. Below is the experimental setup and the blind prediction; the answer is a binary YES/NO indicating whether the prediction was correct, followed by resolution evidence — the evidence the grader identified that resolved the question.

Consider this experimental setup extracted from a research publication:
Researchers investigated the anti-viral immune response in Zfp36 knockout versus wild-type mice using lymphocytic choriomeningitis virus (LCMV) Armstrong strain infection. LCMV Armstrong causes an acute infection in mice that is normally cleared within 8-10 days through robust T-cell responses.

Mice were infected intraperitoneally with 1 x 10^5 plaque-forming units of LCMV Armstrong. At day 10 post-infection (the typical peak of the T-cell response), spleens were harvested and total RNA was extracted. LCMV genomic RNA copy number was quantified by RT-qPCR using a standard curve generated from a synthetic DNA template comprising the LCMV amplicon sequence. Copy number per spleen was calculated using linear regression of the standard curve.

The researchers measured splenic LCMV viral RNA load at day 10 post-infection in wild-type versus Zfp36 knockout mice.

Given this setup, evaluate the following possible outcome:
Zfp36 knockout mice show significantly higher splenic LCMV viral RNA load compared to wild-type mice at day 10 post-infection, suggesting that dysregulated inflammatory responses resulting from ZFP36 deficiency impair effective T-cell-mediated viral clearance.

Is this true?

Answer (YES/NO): NO